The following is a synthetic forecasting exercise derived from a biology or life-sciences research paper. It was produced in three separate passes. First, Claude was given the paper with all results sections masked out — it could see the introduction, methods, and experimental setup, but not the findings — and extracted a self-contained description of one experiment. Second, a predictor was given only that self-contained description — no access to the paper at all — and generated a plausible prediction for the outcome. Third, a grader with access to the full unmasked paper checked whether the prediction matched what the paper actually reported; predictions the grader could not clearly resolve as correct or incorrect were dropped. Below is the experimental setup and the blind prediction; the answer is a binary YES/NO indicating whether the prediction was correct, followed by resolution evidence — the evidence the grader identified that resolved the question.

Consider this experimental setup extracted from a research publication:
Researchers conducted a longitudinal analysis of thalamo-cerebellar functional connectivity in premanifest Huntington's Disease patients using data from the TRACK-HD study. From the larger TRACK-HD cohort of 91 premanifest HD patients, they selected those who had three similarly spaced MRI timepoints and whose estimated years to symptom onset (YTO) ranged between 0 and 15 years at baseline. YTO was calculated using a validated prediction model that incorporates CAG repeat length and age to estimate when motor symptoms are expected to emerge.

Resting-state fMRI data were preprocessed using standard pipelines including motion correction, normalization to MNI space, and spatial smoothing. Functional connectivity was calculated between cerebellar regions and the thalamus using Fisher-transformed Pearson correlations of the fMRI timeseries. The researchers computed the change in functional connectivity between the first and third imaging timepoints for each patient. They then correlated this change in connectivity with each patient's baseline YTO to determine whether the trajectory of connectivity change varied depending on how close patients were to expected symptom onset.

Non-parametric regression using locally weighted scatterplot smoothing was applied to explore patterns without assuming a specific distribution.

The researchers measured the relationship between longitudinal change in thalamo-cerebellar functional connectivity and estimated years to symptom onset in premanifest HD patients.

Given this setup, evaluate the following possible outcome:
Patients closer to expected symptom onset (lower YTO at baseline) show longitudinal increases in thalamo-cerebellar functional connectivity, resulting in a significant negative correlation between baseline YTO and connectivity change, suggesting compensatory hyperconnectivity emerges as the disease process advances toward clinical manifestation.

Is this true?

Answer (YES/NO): NO